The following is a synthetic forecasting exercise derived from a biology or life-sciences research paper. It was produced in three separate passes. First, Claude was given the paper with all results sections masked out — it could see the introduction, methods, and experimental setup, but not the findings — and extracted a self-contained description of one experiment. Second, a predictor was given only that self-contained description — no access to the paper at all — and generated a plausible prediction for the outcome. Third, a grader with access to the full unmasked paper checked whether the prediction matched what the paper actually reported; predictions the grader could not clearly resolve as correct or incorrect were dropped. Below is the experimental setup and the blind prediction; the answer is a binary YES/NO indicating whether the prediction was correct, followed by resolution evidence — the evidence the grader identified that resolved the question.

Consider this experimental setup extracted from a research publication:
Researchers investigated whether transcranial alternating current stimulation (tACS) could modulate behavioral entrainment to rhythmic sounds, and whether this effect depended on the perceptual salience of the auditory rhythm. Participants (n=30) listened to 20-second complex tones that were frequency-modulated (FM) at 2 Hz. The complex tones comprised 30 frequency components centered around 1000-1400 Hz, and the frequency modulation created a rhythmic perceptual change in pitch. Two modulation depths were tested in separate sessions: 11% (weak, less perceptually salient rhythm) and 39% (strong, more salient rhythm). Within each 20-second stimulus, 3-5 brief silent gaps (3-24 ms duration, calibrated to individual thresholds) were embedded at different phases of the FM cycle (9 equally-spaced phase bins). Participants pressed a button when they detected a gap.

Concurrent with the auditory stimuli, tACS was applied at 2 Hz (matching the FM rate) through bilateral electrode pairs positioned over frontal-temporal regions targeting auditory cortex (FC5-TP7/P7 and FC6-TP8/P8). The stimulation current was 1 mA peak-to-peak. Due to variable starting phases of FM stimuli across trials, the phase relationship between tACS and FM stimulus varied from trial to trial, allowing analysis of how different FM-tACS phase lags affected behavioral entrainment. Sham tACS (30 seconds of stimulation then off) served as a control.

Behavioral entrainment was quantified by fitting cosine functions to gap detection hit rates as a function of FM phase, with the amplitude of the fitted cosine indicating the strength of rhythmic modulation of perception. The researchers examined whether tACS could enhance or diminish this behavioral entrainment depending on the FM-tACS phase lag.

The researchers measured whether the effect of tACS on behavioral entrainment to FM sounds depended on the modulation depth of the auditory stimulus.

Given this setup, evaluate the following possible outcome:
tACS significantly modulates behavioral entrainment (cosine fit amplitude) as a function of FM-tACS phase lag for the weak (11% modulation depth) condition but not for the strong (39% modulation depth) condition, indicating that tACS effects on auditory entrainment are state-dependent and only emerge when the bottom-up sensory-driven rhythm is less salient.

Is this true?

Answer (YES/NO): NO